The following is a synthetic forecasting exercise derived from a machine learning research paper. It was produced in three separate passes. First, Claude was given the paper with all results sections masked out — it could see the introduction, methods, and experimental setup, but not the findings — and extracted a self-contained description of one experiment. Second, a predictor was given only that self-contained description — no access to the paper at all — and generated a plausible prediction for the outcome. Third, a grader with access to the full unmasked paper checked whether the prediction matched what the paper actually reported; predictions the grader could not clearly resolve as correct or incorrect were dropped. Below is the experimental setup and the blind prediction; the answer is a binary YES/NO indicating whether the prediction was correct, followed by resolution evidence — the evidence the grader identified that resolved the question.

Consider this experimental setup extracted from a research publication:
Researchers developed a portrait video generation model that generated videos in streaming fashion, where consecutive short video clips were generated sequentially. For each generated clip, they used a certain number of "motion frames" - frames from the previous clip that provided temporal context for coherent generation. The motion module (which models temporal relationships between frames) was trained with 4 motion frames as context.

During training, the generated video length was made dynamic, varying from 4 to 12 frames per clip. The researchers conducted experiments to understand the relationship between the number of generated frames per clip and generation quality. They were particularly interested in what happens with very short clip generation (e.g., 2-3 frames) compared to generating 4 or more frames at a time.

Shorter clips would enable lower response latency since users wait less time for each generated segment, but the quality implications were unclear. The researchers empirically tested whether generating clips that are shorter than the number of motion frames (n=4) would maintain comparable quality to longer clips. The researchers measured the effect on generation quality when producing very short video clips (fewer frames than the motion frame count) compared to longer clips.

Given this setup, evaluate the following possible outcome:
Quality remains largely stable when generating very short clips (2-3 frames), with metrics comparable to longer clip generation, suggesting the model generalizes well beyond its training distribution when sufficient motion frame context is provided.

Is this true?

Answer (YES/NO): NO